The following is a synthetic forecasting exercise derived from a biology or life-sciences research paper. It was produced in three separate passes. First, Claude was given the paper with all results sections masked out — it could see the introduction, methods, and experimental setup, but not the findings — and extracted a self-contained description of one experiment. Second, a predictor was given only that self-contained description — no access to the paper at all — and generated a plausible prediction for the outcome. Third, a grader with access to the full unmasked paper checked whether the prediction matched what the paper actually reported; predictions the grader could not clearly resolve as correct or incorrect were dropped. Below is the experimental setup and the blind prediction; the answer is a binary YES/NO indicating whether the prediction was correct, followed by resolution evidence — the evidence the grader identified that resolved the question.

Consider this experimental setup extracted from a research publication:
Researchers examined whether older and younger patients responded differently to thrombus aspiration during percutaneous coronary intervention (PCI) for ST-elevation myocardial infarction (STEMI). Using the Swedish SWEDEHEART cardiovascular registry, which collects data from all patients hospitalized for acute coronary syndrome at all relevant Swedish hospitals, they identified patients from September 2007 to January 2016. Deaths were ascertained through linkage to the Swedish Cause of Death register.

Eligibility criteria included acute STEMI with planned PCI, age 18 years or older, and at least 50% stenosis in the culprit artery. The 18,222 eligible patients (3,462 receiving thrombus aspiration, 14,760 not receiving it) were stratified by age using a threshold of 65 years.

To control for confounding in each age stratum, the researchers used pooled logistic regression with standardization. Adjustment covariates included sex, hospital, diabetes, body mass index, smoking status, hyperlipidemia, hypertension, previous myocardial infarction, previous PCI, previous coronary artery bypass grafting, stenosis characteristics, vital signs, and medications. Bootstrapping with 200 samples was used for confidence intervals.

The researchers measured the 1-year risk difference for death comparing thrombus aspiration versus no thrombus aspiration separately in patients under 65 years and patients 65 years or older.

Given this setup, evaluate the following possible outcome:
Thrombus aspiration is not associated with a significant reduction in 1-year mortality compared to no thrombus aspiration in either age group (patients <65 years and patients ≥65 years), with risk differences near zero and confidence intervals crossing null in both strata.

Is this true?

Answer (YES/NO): YES